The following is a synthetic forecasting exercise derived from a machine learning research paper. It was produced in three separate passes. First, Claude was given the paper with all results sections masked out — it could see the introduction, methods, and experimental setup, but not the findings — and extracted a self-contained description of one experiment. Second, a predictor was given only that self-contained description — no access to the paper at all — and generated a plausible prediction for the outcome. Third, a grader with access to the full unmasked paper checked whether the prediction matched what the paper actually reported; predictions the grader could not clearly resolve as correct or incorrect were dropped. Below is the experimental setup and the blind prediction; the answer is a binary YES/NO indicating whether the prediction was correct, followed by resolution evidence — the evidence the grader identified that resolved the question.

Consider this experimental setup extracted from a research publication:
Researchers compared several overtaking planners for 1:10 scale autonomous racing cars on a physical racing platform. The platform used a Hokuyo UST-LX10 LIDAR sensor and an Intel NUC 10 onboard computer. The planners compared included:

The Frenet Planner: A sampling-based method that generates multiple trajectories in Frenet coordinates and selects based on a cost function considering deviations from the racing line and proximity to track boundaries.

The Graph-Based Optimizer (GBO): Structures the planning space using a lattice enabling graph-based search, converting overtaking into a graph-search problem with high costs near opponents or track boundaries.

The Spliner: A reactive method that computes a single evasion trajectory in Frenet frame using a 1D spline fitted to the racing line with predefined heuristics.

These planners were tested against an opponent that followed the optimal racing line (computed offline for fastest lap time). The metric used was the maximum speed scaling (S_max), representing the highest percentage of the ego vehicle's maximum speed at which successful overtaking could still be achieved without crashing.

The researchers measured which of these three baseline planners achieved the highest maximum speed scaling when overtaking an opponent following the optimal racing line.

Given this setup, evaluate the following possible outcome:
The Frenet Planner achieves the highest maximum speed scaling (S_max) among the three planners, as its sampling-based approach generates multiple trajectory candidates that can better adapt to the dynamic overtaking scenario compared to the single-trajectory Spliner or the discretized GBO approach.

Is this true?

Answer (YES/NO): NO